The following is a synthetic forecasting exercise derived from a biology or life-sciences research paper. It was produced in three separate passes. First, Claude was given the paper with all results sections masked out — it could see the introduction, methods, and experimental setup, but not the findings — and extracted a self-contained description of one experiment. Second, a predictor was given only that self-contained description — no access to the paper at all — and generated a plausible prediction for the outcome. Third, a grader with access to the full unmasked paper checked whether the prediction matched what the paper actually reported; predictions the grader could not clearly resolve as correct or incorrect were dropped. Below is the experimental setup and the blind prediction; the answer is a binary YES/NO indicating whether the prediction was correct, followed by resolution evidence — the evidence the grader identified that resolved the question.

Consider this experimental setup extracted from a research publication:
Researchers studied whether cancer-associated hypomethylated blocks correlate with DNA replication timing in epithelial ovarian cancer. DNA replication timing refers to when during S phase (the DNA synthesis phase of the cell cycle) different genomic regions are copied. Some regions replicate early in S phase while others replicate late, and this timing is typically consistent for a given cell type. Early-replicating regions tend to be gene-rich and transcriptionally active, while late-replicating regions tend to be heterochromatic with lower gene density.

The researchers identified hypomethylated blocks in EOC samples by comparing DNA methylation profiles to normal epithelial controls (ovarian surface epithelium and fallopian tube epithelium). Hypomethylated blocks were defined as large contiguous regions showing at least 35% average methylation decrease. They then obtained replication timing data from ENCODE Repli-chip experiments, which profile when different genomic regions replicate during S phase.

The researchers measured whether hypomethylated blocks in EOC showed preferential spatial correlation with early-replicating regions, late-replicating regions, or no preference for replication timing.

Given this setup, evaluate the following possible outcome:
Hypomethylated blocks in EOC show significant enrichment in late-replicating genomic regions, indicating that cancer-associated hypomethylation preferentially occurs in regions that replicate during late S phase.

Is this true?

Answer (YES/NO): YES